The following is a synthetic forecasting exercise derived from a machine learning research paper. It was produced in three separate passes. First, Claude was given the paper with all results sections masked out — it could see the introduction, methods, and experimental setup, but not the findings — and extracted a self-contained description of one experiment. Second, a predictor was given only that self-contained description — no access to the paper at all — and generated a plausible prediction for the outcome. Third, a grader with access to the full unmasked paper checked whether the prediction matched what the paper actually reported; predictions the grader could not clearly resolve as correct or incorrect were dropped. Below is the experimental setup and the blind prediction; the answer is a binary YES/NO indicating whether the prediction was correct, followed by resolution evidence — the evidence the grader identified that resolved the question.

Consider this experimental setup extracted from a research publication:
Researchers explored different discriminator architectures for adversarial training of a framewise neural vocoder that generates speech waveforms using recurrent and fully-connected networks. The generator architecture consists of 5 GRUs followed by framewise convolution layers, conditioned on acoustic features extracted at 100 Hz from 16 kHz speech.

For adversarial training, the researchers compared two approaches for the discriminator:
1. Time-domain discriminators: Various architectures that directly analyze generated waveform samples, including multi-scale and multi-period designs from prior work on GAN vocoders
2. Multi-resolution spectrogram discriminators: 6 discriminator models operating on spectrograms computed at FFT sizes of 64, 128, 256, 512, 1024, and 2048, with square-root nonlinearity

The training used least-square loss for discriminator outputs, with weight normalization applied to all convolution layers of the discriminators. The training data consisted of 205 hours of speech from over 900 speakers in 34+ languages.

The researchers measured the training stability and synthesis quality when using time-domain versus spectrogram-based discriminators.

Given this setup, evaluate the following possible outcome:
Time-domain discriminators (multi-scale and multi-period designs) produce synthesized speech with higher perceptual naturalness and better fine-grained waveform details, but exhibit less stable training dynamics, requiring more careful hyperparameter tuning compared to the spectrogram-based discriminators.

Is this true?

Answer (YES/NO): NO